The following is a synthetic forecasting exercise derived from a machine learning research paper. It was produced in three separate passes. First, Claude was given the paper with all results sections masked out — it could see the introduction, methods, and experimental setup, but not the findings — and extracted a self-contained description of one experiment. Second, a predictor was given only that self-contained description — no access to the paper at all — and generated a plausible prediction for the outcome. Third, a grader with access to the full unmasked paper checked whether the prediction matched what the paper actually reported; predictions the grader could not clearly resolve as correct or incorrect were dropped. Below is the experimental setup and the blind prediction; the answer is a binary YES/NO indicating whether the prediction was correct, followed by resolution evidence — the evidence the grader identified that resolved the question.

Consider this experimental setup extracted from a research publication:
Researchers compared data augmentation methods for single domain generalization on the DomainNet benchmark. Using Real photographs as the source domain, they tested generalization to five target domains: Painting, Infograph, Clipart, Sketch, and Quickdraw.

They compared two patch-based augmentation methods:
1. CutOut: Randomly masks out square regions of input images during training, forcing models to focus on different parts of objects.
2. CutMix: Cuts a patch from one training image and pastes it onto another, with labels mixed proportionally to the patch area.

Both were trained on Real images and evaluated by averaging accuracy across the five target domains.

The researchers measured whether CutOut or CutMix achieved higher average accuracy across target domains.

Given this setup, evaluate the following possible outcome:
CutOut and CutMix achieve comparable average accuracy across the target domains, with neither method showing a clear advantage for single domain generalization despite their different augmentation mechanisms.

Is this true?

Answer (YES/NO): YES